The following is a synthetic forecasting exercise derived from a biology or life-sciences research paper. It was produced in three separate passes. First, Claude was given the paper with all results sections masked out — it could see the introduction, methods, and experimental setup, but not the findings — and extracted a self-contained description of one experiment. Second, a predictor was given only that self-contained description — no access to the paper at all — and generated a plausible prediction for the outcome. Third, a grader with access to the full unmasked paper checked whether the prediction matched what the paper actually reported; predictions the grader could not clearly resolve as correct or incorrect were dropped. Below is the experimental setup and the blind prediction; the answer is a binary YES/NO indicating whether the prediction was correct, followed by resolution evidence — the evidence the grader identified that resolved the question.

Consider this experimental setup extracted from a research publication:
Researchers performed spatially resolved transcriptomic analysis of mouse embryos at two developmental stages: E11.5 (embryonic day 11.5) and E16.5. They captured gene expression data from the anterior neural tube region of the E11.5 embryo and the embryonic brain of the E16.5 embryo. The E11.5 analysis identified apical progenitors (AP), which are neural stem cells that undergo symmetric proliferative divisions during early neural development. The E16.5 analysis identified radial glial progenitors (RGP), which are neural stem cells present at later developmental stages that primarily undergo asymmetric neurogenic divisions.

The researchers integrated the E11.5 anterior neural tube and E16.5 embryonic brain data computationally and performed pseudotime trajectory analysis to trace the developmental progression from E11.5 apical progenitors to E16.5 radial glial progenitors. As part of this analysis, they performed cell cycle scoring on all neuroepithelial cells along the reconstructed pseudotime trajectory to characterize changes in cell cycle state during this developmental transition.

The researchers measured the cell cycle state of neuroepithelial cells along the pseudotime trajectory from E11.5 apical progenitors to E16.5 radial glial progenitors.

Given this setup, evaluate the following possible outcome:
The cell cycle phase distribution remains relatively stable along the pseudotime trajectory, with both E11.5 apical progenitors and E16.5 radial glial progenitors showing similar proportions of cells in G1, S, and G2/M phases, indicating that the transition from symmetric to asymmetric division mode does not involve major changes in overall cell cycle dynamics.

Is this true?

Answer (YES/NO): NO